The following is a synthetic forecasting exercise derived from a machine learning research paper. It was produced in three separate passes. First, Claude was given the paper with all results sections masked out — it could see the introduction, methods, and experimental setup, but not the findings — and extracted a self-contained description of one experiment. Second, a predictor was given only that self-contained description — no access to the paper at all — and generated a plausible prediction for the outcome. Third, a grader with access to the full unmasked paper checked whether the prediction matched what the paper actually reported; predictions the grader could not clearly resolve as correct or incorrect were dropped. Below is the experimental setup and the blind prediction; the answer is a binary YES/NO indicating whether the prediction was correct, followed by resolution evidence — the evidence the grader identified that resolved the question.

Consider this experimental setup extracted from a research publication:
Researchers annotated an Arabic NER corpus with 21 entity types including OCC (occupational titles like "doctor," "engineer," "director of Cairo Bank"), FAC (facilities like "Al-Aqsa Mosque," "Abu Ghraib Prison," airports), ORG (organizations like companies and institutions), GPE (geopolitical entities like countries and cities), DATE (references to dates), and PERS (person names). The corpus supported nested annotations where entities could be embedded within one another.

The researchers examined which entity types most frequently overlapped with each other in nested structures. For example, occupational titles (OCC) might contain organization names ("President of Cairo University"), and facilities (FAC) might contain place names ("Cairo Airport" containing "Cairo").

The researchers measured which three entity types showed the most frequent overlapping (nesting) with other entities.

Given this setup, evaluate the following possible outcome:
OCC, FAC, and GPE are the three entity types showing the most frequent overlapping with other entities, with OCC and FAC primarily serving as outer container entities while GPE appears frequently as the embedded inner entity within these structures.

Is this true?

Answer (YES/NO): NO